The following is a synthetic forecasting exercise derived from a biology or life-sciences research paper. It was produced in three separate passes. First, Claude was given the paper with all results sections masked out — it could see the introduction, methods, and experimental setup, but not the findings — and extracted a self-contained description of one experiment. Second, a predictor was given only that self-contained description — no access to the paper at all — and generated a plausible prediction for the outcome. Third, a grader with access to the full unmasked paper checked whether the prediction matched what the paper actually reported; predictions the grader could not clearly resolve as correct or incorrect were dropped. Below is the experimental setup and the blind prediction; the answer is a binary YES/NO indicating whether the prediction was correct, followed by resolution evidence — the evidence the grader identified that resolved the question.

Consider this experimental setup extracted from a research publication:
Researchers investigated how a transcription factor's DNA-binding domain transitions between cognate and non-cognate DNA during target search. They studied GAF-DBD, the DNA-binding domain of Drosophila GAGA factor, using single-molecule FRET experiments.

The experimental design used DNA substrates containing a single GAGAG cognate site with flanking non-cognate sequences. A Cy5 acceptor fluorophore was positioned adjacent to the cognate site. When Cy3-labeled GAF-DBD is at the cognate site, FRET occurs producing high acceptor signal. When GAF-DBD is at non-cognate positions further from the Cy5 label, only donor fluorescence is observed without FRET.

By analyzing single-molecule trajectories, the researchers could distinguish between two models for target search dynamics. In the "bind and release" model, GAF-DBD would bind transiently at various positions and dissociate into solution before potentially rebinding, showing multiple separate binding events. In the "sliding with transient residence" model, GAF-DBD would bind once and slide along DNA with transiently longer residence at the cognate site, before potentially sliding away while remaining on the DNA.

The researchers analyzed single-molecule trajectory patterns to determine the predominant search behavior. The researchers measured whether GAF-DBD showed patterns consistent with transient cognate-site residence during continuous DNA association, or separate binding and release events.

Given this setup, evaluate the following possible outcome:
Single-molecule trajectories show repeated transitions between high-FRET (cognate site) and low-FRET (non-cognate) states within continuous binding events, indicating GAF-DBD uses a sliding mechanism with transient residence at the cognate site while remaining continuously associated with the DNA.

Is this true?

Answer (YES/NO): YES